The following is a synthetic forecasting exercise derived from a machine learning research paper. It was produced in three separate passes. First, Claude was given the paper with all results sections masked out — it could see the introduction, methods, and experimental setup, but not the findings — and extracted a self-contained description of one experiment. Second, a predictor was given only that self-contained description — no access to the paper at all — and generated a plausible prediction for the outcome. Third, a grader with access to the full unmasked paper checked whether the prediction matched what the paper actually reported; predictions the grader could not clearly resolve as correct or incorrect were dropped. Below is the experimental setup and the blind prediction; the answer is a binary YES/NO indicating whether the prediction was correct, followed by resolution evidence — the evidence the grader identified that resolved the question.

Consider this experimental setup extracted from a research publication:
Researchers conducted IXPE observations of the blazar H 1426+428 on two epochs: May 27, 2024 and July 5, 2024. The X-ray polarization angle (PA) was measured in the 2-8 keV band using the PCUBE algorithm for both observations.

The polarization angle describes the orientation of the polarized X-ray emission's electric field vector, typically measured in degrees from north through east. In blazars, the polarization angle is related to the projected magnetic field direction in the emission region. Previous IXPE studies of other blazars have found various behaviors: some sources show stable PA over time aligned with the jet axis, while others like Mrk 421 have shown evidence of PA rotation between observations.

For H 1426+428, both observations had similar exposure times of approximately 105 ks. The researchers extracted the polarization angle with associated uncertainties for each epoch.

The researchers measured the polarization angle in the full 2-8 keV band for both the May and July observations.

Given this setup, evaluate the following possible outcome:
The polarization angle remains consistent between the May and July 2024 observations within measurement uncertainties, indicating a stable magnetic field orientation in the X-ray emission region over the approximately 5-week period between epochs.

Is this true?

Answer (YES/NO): NO